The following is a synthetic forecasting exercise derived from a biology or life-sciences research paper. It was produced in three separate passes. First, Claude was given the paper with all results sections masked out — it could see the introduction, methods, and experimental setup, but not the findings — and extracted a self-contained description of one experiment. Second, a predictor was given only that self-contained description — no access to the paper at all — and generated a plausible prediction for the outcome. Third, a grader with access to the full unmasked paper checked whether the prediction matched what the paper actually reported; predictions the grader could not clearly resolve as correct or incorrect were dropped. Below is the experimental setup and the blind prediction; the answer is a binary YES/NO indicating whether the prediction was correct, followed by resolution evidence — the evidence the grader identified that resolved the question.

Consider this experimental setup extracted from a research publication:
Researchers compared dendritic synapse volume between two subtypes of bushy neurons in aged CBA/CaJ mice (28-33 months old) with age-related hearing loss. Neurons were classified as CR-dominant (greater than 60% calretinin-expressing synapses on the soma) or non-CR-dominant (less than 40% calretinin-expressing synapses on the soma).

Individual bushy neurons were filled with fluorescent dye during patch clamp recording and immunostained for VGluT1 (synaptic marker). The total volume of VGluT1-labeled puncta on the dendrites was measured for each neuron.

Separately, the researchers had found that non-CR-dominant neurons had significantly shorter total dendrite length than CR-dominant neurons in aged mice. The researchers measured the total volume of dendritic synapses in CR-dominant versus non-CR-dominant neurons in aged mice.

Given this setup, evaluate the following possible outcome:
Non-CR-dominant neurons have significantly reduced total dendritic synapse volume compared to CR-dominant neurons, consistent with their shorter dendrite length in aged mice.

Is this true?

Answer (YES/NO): NO